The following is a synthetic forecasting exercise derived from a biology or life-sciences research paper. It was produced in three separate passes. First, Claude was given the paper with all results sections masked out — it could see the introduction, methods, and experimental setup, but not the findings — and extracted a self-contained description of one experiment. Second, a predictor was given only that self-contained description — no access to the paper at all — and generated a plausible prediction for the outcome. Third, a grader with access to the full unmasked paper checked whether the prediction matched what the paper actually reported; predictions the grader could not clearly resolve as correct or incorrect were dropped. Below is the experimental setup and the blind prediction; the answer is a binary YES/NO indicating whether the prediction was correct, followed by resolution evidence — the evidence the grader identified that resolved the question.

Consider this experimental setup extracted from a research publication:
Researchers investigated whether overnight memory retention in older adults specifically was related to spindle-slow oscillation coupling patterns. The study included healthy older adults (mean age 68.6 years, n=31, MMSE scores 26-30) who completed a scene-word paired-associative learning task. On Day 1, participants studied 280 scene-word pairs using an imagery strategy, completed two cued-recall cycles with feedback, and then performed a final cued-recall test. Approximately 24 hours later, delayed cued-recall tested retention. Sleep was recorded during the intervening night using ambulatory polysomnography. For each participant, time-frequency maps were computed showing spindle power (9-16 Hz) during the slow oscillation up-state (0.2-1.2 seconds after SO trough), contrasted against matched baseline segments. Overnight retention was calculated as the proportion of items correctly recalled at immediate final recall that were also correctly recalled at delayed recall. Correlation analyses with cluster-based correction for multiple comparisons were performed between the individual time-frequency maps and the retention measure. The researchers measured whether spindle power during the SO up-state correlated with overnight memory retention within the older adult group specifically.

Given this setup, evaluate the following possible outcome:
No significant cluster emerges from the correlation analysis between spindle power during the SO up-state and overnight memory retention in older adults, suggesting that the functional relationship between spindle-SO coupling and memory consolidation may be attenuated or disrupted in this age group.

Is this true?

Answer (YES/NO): YES